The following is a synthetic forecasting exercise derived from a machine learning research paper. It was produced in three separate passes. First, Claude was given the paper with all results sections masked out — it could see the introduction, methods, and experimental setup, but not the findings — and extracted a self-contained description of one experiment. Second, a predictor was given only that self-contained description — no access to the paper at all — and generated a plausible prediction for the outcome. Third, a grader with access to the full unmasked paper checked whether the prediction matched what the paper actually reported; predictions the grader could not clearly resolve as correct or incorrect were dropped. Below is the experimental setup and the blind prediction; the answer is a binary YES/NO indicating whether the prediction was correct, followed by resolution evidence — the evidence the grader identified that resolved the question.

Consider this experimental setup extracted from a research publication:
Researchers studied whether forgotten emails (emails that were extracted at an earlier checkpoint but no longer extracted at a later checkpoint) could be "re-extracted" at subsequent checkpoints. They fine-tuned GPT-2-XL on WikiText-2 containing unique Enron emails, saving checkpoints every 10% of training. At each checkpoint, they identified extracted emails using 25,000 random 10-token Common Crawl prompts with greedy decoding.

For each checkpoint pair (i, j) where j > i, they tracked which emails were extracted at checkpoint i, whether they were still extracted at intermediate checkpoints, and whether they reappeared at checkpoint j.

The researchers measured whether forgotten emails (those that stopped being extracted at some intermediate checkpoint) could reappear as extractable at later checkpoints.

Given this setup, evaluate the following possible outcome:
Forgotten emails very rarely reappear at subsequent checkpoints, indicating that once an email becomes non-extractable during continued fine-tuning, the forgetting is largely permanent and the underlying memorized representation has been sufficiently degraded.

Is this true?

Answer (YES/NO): NO